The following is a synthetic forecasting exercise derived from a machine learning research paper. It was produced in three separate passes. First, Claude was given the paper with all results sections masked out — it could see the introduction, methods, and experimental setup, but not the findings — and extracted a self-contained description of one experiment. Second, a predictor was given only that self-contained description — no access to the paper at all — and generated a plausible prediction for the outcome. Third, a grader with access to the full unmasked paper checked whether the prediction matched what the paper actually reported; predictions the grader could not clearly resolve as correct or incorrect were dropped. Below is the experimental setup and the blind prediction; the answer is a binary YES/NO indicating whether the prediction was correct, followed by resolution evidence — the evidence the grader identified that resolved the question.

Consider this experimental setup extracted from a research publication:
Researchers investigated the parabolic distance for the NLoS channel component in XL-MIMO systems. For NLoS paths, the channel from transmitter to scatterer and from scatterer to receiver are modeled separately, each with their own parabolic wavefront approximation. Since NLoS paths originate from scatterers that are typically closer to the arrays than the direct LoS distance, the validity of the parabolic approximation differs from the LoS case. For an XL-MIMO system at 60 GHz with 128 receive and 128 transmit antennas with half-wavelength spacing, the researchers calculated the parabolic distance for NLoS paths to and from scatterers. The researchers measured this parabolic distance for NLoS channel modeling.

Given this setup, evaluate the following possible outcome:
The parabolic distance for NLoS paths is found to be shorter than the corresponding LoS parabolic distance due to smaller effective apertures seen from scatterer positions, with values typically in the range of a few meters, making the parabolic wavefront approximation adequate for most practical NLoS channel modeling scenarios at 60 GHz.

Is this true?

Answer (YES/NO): YES